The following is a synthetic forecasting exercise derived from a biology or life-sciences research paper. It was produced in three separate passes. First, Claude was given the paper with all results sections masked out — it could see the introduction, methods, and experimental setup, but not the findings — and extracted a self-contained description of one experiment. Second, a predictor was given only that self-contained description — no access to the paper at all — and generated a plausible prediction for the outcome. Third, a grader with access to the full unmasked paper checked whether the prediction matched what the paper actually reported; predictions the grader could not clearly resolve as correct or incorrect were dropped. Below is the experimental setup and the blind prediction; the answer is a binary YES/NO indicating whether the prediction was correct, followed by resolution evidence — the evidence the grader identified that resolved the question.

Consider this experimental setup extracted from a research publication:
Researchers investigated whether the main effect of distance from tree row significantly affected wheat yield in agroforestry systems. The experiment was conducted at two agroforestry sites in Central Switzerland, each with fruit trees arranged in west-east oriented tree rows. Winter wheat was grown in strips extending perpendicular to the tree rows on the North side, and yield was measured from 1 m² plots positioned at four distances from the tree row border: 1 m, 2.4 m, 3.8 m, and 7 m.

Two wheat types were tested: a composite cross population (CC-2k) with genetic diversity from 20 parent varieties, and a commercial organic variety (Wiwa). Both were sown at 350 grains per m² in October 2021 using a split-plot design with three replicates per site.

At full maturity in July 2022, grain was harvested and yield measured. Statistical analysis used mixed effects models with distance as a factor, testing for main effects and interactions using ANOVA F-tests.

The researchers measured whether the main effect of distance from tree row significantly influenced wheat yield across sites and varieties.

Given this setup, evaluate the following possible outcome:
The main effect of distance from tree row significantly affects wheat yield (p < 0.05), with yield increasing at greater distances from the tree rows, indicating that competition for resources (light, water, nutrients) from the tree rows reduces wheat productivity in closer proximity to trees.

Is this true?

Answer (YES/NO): NO